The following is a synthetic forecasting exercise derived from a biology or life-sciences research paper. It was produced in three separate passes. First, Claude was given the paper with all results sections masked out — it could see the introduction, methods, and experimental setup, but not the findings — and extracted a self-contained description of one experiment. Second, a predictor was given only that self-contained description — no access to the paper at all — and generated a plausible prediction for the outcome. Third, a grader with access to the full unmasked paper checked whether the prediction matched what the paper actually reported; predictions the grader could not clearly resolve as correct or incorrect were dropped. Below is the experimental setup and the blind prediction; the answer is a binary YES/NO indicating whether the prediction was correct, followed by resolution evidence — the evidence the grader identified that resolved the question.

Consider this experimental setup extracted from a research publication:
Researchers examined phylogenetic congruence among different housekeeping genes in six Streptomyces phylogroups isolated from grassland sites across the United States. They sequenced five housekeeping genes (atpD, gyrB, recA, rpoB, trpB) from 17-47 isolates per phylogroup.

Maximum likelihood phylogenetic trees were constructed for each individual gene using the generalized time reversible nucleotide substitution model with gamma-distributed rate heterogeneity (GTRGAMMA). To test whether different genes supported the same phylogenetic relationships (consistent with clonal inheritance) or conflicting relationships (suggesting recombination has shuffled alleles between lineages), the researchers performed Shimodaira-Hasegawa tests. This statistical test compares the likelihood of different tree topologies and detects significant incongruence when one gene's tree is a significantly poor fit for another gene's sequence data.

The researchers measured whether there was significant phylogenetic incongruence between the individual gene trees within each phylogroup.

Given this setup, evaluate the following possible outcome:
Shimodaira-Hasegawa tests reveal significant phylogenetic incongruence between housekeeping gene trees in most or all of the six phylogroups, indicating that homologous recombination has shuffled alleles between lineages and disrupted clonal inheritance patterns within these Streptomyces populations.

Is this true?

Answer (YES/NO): NO